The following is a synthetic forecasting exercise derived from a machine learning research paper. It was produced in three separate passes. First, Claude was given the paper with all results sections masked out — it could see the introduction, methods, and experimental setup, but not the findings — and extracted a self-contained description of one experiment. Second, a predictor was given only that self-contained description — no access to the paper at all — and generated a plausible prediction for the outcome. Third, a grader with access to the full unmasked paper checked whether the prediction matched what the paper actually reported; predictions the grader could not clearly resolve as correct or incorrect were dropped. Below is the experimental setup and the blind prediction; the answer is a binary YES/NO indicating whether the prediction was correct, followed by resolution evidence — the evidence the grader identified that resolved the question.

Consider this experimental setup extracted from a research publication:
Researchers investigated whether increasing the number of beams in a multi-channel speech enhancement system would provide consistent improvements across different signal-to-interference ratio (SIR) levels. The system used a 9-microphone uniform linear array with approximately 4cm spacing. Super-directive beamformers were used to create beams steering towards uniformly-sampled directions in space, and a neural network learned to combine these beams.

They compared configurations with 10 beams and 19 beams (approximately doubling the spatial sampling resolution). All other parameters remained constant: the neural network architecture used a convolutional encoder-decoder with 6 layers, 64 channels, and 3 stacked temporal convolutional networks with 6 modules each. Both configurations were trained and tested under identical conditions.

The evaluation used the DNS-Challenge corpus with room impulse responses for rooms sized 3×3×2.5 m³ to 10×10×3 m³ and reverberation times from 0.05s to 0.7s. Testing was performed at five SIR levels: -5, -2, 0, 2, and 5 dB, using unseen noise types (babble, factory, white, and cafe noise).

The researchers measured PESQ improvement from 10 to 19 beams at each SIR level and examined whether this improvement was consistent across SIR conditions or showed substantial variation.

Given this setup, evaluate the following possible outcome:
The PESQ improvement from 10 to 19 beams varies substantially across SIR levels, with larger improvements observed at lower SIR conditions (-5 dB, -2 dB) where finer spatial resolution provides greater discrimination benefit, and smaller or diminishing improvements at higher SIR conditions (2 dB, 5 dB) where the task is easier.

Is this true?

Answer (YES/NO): NO